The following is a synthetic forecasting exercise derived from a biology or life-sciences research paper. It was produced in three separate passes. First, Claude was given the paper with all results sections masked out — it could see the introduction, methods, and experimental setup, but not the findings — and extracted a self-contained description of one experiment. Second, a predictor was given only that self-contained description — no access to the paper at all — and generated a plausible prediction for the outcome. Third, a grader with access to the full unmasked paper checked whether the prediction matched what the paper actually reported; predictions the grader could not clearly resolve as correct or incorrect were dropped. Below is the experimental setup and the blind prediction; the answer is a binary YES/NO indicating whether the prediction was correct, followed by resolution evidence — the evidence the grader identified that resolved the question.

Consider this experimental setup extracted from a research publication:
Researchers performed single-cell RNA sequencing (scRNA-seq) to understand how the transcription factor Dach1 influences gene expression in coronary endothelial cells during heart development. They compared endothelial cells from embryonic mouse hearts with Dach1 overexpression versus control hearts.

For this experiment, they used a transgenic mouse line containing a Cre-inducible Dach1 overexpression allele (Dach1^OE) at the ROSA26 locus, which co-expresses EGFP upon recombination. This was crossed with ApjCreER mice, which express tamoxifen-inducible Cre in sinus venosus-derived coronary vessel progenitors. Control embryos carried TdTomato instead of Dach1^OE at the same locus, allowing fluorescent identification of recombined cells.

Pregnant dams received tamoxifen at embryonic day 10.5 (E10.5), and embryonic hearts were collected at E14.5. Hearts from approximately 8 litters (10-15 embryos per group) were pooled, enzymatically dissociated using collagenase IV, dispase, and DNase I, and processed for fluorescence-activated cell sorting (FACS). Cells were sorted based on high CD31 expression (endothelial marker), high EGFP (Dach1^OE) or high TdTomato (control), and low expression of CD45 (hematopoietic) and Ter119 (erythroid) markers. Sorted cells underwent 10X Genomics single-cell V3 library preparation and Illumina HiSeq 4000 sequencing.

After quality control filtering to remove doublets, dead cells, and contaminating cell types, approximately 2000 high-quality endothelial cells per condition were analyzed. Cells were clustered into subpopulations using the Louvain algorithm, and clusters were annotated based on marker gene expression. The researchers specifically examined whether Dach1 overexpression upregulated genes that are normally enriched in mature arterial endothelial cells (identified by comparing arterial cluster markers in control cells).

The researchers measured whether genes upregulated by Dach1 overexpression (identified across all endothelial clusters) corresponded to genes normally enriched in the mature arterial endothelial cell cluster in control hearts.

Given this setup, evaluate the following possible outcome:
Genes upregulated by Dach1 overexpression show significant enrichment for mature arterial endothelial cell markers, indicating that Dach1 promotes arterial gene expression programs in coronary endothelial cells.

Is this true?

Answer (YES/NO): YES